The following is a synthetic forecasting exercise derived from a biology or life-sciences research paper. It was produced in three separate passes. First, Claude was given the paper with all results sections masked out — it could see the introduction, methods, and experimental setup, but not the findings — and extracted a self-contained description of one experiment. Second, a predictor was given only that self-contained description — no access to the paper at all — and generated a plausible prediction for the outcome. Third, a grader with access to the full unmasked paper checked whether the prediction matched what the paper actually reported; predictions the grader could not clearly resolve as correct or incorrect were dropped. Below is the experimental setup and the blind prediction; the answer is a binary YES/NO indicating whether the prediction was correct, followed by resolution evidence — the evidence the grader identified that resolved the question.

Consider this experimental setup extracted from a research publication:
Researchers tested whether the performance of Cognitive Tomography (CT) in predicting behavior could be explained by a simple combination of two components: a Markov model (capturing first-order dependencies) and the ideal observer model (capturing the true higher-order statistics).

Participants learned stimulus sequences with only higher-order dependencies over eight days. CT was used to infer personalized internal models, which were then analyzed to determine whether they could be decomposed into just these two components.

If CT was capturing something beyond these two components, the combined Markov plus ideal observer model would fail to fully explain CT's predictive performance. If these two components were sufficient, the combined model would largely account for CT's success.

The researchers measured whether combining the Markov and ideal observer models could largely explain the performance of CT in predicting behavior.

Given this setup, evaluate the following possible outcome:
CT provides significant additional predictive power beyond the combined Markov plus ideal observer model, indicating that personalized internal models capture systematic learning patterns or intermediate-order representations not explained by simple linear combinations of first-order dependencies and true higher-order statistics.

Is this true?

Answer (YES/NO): YES